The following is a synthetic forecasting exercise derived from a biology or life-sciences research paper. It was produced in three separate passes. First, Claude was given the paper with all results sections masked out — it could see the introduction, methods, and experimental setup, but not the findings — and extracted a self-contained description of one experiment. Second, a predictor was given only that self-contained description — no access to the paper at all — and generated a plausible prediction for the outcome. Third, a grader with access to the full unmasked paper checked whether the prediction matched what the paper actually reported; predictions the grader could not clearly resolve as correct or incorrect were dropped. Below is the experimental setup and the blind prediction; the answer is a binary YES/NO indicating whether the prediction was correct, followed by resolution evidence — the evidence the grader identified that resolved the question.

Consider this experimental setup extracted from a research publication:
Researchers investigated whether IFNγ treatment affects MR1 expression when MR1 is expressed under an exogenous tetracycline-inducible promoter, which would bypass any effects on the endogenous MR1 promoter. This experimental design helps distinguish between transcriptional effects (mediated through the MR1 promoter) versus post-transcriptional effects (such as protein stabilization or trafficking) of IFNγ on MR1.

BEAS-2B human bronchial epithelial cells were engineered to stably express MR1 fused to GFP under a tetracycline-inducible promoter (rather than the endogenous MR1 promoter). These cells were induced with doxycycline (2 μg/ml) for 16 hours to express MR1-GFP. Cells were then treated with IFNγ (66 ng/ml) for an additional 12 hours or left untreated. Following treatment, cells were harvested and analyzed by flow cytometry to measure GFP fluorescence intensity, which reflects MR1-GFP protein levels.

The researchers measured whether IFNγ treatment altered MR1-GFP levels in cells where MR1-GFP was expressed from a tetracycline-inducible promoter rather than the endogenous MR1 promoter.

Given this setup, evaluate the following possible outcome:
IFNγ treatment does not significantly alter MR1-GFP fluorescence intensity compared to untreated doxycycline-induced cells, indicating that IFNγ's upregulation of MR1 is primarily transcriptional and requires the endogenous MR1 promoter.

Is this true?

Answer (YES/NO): YES